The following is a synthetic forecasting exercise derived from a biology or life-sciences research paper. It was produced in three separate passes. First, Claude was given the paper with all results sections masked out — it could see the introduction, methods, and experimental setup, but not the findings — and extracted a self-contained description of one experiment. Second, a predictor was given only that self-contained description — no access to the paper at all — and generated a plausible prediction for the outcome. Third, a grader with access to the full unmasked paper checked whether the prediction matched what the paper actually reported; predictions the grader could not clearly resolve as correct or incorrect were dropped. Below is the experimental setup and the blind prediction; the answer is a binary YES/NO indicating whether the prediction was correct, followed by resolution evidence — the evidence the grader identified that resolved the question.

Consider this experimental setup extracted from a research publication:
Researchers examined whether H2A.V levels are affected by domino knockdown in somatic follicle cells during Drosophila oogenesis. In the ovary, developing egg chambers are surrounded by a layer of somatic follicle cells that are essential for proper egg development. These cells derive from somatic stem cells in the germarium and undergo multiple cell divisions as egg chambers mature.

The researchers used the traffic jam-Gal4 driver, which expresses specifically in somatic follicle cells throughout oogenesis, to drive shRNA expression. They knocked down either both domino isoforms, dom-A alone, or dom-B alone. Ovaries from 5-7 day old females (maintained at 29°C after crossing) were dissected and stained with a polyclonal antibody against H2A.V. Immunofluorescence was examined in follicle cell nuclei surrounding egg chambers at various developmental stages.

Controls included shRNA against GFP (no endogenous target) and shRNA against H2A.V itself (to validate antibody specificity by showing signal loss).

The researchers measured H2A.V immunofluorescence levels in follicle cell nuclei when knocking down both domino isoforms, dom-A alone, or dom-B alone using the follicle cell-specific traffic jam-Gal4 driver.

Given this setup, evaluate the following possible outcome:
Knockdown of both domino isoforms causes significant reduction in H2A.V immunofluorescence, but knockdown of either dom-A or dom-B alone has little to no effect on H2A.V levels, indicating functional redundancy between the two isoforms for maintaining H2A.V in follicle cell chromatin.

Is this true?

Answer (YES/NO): NO